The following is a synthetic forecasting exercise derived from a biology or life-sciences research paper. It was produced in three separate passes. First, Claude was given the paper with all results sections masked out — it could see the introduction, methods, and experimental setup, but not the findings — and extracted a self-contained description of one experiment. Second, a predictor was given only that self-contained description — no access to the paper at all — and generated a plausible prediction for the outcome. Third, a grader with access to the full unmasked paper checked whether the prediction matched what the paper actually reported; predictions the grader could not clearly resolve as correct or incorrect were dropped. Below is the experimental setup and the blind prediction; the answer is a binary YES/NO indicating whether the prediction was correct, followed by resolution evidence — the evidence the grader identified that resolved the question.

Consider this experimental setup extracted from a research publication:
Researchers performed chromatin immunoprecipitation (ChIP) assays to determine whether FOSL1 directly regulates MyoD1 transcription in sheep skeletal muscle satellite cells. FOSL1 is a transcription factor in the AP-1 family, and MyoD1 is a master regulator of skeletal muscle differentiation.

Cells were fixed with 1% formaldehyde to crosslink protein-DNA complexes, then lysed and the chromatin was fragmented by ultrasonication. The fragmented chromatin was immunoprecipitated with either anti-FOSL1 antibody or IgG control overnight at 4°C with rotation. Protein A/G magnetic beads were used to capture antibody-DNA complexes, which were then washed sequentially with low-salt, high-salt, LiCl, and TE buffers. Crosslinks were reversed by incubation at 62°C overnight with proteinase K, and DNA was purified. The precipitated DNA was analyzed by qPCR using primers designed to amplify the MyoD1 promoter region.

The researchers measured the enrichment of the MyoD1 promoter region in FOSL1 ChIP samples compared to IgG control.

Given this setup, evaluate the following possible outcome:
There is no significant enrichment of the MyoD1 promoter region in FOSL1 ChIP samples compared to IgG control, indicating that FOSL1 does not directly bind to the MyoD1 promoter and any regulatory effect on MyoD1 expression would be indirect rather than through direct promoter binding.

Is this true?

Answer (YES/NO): NO